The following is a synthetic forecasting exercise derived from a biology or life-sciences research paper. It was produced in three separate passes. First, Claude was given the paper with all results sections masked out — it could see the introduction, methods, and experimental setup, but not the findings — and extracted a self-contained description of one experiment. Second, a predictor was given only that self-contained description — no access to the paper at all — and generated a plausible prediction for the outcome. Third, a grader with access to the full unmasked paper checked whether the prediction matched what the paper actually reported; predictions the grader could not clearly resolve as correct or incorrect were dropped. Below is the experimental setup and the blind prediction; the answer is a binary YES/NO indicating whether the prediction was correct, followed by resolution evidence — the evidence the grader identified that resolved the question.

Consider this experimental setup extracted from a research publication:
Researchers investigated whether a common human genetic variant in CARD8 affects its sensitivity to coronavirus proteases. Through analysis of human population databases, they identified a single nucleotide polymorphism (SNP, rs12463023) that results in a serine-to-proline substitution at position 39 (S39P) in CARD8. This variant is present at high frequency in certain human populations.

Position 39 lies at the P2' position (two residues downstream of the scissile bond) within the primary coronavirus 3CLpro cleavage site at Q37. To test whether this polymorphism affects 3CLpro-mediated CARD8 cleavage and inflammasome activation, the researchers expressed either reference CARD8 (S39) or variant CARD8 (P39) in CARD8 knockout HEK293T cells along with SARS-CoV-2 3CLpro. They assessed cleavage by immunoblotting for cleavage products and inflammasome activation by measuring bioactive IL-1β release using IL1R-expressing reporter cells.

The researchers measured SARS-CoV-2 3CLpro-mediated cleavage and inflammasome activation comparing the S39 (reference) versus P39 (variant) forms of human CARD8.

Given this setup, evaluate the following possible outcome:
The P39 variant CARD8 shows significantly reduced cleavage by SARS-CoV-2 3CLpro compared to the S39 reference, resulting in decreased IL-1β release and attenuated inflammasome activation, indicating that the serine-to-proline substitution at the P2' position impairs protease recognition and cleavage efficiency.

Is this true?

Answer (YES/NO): YES